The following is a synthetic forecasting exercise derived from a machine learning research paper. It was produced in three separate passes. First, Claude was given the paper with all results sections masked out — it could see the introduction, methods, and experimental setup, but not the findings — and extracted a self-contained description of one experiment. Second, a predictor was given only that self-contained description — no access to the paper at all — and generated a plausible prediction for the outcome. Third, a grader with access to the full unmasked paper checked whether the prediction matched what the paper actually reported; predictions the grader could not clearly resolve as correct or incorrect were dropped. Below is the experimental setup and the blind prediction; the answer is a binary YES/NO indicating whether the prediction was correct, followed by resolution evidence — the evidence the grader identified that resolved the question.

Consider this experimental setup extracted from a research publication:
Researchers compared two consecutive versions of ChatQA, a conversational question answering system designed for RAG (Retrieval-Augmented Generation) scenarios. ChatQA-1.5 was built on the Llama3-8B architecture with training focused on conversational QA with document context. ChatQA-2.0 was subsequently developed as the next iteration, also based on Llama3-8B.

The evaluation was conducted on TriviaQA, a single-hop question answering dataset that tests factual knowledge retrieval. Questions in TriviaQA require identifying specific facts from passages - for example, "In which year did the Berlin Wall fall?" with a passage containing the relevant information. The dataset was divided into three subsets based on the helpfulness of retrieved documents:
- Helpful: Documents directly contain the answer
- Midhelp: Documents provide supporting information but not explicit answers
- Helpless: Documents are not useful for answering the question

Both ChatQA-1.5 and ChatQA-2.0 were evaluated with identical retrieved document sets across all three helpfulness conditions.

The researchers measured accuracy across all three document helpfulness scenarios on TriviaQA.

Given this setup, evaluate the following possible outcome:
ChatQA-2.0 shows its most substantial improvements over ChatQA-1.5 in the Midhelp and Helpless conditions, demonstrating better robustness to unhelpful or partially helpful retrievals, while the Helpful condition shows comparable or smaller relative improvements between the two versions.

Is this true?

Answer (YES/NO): NO